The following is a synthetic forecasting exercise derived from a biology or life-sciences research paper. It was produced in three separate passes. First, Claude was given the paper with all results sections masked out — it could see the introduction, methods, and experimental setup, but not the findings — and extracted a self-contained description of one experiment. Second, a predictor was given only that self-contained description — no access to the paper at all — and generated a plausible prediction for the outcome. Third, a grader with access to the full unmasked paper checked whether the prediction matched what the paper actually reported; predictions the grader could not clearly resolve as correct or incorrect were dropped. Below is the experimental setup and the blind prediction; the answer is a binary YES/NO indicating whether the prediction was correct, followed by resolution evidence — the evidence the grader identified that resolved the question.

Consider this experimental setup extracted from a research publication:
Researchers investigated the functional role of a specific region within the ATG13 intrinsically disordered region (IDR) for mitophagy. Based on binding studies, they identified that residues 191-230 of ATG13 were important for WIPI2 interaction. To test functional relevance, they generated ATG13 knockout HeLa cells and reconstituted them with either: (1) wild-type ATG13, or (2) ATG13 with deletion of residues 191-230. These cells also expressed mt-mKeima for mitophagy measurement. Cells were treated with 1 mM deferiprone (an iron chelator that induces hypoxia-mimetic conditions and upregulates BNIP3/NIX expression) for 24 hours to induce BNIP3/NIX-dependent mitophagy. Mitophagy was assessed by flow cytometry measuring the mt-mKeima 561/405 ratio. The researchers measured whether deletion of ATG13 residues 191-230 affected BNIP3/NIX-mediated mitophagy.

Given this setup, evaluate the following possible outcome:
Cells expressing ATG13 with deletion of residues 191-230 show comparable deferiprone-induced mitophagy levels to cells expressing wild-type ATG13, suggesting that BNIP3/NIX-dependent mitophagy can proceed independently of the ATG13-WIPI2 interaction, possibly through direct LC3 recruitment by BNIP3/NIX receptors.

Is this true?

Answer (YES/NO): NO